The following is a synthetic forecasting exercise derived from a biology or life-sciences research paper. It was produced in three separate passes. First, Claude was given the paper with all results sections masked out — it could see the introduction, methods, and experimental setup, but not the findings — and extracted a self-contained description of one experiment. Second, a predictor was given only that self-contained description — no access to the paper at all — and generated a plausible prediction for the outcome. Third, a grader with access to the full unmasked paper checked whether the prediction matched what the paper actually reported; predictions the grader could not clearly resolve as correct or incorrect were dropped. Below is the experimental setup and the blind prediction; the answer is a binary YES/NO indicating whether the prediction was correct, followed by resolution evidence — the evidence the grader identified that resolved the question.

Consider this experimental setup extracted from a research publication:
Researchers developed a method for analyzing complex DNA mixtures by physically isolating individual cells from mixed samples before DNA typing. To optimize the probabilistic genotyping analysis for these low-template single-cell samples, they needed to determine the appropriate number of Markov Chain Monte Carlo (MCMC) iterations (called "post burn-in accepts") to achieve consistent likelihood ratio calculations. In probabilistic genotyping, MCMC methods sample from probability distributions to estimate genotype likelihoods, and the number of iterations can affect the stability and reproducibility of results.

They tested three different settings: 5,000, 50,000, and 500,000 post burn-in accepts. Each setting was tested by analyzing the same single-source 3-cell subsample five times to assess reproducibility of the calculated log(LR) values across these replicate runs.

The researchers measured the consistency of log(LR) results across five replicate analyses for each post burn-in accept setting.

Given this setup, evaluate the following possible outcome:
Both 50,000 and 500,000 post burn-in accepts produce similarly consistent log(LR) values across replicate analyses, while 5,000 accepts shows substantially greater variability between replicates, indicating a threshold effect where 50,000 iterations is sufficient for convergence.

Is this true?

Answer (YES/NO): NO